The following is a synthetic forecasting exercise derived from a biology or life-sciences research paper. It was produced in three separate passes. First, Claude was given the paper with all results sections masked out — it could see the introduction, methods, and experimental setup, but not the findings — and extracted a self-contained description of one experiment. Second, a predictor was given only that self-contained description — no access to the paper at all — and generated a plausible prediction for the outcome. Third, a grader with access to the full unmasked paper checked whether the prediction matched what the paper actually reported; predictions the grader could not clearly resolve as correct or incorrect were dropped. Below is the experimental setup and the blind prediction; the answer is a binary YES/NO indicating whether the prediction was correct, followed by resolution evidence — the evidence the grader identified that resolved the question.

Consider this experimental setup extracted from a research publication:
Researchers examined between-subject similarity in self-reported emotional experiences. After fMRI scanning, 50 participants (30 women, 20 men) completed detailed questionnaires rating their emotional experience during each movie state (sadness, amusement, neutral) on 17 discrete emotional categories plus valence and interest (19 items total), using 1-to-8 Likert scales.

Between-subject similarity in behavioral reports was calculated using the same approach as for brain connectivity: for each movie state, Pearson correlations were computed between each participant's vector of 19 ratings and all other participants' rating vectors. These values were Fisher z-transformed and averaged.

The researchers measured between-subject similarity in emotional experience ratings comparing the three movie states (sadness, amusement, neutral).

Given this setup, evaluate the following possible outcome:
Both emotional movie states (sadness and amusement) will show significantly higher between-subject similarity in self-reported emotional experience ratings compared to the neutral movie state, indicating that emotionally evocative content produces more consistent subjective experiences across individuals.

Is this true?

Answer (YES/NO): NO